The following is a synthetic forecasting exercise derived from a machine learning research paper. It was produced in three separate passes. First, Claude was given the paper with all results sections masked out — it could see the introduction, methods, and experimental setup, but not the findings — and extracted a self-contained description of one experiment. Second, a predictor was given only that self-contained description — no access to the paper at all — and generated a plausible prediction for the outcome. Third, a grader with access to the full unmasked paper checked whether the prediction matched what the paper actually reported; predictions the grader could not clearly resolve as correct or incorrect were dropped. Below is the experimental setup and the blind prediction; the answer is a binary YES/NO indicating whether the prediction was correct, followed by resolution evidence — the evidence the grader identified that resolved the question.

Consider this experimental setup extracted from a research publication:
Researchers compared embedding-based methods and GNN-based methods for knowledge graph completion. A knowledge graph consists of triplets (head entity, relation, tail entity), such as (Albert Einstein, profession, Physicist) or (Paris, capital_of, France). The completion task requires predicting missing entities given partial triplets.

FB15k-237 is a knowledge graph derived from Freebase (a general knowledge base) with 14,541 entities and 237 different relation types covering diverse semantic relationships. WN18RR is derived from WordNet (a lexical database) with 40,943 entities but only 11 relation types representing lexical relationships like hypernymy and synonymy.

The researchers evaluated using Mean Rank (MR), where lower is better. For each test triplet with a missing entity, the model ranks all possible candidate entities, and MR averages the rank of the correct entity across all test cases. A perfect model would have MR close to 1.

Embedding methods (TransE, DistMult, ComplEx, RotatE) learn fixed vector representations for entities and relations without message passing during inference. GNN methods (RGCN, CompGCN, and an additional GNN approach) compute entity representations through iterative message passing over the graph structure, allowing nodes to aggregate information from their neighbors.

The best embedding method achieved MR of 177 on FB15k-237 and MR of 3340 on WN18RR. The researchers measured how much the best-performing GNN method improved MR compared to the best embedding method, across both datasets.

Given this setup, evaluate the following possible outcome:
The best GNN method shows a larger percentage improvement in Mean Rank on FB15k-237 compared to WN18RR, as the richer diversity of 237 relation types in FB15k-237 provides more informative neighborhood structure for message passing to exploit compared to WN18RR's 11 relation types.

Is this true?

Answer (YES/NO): NO